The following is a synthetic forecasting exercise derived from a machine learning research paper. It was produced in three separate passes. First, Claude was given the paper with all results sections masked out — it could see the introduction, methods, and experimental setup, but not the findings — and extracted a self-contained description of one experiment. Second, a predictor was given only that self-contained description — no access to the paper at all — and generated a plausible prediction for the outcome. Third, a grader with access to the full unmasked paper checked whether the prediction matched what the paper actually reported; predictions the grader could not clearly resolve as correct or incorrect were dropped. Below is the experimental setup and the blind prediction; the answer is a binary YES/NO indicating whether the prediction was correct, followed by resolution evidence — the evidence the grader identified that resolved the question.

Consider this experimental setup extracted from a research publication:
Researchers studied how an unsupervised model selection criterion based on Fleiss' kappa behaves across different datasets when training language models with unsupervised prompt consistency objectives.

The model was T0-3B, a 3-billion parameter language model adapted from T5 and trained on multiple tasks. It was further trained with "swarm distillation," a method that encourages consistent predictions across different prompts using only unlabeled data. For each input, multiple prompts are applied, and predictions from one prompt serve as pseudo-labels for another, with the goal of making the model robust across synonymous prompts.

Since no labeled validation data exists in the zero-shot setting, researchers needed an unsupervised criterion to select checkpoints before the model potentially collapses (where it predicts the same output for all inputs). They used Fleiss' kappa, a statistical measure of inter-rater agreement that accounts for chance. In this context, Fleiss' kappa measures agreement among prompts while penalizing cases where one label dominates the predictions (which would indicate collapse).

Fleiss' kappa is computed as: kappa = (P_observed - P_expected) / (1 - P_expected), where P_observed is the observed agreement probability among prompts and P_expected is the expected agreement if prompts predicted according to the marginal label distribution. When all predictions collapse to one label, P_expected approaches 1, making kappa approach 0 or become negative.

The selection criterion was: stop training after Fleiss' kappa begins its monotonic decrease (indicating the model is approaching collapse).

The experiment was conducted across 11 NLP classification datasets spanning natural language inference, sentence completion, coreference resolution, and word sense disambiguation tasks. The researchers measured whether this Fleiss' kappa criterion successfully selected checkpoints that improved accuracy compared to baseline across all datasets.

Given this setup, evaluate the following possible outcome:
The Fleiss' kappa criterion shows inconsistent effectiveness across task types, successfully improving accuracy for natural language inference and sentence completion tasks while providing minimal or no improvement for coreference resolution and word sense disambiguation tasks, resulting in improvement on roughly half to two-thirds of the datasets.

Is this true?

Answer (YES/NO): NO